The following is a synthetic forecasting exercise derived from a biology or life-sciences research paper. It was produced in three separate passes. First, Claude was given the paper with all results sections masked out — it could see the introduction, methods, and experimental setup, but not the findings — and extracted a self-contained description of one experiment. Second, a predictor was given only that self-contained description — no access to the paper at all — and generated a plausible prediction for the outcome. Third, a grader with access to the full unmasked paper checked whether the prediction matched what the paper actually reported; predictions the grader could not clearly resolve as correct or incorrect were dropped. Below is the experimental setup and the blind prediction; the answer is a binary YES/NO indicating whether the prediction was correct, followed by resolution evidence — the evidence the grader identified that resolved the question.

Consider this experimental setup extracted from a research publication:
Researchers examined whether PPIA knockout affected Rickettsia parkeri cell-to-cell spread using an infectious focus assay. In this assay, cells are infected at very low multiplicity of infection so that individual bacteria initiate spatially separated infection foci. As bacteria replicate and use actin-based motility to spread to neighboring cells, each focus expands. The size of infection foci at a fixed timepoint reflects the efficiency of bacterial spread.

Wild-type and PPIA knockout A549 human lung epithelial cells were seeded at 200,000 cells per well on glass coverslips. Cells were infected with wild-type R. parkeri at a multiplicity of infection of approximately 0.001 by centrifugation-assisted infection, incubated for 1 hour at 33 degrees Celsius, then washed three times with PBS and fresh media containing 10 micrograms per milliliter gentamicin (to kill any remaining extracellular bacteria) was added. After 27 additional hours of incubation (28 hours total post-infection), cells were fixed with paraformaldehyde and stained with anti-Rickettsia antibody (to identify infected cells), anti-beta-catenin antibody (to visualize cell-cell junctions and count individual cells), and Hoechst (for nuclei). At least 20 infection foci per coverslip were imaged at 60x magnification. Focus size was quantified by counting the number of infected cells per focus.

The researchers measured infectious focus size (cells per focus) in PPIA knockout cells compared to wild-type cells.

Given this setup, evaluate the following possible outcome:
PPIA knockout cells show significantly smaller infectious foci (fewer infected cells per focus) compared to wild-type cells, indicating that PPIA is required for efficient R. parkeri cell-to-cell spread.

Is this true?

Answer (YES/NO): YES